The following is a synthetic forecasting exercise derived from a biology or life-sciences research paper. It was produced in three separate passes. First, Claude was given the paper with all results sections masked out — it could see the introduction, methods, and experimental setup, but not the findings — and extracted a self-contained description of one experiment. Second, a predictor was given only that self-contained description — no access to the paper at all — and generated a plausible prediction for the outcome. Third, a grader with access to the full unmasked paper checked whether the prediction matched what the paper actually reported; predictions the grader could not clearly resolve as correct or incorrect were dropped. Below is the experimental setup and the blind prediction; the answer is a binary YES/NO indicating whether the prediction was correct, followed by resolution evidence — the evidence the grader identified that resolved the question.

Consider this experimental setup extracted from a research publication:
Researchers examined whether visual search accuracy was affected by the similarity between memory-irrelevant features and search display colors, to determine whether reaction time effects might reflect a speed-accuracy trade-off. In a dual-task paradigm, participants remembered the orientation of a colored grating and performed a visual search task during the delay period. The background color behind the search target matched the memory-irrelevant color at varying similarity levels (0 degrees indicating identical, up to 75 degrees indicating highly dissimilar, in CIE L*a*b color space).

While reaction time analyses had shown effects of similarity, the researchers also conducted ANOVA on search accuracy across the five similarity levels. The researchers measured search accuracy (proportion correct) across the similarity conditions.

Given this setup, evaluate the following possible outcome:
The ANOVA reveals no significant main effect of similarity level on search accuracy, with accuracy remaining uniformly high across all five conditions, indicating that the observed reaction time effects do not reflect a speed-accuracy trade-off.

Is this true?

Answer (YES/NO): YES